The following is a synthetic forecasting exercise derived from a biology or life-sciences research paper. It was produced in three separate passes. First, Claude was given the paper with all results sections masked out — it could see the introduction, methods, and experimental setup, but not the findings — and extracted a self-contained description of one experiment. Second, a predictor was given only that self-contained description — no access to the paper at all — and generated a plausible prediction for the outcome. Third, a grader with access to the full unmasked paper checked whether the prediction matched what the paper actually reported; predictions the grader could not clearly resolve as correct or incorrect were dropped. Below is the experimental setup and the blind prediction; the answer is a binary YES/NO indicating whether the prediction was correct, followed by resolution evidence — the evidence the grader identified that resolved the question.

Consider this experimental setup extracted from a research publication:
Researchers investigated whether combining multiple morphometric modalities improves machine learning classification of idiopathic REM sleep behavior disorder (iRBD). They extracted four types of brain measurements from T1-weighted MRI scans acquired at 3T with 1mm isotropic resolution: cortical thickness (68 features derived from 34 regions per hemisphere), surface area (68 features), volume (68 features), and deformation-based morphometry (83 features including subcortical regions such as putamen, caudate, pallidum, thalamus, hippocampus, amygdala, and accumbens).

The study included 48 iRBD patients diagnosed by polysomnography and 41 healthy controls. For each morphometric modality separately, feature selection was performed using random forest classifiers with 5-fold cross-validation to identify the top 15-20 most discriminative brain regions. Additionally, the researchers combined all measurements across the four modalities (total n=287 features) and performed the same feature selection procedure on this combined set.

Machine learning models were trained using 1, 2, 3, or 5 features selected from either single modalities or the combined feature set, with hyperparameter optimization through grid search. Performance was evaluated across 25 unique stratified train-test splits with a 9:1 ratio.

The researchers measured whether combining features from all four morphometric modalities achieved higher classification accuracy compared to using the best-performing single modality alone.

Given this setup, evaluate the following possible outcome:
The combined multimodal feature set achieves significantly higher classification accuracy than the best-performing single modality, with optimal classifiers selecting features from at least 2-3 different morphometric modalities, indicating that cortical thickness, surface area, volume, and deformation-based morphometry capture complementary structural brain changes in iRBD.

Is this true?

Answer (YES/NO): NO